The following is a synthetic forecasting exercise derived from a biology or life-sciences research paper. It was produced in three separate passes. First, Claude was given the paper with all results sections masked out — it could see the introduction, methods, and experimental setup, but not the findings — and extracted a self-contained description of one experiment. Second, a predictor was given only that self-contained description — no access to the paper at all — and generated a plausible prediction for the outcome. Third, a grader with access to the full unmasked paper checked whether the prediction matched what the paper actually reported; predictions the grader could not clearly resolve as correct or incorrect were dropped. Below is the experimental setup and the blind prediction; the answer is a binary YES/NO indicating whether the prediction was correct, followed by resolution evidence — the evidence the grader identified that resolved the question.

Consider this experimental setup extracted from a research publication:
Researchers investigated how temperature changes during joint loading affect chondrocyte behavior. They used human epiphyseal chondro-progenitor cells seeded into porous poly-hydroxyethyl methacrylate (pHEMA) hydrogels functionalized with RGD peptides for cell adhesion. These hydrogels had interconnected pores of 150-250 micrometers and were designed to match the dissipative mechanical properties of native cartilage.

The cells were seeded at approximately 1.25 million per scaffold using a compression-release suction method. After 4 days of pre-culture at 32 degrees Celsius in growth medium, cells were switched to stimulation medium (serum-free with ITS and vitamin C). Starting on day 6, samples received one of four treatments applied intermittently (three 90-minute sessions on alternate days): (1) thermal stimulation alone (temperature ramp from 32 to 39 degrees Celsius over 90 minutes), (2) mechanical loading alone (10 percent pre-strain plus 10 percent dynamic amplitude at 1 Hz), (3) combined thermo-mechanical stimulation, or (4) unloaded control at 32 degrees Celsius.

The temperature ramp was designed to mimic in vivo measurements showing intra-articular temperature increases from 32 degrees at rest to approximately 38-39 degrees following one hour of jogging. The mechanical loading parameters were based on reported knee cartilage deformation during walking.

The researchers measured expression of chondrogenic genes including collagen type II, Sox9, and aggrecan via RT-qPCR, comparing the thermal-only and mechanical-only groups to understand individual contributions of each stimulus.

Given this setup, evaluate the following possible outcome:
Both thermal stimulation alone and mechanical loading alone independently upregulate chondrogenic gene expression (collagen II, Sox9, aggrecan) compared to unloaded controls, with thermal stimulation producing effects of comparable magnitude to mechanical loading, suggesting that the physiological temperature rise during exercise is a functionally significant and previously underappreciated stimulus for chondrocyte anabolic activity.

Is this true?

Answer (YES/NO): NO